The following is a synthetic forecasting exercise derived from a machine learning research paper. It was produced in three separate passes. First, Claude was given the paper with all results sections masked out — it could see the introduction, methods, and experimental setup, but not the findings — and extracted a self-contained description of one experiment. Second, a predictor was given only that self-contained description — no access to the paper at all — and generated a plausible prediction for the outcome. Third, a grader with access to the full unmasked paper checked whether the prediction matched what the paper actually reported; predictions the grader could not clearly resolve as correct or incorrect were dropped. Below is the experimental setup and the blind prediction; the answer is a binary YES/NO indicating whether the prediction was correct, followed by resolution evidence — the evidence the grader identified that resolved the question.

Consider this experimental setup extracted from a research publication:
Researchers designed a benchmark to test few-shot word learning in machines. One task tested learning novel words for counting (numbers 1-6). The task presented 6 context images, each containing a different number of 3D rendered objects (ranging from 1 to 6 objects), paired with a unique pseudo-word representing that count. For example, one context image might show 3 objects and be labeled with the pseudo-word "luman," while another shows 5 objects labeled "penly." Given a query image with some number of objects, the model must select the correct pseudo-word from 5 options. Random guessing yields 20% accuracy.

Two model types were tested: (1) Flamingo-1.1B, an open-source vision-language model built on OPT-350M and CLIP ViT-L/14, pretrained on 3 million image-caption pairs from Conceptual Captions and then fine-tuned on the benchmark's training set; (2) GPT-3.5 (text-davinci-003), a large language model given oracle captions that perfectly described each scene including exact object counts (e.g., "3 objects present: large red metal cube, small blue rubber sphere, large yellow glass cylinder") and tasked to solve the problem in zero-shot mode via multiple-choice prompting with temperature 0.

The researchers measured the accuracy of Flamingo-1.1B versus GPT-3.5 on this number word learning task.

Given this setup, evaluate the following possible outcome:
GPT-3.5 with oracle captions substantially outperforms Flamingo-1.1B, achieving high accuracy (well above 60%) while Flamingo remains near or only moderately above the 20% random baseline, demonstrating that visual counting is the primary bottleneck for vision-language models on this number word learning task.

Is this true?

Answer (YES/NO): NO